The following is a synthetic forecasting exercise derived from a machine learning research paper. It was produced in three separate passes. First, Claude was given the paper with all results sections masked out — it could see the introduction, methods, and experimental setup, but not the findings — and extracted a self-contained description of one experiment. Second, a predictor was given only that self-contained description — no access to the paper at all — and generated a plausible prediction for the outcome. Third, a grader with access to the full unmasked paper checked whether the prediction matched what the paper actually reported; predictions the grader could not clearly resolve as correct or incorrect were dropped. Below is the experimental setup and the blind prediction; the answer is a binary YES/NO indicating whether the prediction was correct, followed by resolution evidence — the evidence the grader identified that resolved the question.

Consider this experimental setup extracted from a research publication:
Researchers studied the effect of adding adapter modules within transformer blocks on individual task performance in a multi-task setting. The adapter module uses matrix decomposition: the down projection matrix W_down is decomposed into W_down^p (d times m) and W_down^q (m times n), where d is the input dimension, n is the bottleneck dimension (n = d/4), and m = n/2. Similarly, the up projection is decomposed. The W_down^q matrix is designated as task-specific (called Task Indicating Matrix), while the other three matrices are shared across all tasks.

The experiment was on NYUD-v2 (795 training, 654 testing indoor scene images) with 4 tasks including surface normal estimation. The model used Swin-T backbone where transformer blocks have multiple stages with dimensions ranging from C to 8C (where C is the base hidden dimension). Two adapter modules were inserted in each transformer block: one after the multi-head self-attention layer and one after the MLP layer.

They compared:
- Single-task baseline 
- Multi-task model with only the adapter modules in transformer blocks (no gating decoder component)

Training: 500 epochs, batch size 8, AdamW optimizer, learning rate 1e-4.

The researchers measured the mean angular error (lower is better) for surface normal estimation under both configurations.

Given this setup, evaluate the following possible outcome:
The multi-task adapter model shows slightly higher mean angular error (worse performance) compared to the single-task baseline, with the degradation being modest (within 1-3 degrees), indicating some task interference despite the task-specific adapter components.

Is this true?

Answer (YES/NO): YES